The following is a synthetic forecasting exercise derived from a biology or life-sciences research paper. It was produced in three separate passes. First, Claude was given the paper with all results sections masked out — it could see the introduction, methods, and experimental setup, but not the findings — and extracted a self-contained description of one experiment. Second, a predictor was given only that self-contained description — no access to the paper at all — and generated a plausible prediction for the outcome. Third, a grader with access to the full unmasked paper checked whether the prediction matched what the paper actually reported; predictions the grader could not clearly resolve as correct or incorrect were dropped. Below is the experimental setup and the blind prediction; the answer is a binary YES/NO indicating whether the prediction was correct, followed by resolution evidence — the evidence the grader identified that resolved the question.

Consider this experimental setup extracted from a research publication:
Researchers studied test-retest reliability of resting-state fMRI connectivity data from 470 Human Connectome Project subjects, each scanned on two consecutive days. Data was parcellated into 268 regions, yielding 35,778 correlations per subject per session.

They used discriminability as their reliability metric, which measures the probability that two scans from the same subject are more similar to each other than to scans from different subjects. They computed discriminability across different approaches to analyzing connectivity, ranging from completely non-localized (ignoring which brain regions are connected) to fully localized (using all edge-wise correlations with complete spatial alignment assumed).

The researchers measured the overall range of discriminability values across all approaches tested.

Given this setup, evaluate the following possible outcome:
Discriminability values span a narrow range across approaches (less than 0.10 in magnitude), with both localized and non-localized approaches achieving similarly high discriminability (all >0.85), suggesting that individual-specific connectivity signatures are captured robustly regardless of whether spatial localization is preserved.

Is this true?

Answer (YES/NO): NO